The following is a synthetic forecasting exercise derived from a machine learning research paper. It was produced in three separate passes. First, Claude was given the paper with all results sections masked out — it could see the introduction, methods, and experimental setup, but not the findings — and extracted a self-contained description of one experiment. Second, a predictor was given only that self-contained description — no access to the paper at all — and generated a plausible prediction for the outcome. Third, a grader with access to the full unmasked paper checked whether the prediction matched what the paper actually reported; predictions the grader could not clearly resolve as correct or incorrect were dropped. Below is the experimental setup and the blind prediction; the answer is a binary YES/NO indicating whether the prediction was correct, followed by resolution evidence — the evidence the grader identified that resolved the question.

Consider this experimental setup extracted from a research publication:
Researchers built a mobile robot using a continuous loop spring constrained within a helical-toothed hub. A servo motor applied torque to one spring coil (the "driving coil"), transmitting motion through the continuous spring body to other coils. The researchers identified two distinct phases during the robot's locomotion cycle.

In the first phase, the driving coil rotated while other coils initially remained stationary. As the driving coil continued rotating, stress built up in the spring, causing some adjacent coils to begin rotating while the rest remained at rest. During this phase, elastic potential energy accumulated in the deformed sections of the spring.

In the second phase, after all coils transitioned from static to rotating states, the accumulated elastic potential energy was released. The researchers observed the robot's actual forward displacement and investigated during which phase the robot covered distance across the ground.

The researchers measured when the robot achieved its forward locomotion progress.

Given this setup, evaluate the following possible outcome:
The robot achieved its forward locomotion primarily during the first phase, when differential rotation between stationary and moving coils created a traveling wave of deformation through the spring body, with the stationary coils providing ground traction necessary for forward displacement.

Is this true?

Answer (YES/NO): NO